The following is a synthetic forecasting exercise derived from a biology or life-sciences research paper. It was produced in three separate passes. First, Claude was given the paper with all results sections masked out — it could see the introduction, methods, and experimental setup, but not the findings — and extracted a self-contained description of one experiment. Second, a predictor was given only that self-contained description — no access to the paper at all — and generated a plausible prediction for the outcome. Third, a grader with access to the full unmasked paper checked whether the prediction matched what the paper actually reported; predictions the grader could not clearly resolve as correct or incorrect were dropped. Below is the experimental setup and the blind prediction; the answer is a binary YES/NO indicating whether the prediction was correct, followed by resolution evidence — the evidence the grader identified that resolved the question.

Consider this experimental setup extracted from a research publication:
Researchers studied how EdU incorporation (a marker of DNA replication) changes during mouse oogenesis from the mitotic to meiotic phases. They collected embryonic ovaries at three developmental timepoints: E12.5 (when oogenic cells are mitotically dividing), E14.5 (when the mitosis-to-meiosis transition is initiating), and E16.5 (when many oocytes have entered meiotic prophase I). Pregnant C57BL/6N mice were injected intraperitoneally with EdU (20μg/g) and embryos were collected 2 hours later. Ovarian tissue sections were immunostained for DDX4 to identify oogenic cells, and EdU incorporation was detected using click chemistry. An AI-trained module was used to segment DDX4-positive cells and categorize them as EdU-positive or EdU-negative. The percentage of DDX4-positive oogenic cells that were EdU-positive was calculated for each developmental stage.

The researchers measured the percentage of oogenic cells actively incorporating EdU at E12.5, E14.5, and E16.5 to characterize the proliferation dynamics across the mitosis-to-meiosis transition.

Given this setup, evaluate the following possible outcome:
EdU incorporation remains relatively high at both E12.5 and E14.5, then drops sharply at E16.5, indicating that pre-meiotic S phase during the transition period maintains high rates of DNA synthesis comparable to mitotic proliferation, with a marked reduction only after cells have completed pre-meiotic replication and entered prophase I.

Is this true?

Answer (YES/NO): NO